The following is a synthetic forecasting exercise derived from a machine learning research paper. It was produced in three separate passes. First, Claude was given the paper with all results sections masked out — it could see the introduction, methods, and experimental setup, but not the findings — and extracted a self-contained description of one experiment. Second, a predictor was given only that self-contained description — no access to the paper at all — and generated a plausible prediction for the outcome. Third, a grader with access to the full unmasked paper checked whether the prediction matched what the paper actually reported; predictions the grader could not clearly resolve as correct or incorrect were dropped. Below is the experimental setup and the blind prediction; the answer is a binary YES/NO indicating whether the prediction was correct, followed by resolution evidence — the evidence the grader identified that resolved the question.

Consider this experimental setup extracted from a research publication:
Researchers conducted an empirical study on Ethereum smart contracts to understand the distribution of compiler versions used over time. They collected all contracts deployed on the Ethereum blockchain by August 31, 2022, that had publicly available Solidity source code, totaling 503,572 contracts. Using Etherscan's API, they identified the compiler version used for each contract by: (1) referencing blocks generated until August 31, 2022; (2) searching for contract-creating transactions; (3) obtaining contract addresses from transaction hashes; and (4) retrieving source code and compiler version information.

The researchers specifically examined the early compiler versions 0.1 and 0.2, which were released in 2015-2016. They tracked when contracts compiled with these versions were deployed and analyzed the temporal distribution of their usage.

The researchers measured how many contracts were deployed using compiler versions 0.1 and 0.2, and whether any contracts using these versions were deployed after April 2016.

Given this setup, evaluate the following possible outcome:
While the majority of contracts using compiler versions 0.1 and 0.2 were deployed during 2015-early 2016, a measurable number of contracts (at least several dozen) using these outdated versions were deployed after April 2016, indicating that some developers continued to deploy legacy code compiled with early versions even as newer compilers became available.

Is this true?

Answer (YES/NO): NO